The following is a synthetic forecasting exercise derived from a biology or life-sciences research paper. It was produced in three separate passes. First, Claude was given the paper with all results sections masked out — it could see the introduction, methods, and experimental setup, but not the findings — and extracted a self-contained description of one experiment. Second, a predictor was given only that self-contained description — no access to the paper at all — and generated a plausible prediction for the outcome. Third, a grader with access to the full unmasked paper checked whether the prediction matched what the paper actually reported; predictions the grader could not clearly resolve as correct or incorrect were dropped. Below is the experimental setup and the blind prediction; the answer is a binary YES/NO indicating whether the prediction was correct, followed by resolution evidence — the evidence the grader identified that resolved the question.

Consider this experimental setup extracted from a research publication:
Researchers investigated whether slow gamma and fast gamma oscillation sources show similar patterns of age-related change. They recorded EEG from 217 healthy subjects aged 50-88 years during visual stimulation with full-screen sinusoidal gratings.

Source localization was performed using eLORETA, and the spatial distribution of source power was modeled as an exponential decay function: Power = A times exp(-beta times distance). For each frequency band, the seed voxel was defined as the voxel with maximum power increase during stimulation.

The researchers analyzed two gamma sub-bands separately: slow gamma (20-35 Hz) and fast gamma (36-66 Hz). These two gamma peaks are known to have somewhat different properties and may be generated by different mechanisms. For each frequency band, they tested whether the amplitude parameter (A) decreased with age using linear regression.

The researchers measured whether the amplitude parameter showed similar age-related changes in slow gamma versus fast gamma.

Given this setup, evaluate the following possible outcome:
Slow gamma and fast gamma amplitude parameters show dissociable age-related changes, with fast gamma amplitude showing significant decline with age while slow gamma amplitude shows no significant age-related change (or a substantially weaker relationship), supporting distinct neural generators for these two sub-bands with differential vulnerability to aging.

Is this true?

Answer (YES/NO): NO